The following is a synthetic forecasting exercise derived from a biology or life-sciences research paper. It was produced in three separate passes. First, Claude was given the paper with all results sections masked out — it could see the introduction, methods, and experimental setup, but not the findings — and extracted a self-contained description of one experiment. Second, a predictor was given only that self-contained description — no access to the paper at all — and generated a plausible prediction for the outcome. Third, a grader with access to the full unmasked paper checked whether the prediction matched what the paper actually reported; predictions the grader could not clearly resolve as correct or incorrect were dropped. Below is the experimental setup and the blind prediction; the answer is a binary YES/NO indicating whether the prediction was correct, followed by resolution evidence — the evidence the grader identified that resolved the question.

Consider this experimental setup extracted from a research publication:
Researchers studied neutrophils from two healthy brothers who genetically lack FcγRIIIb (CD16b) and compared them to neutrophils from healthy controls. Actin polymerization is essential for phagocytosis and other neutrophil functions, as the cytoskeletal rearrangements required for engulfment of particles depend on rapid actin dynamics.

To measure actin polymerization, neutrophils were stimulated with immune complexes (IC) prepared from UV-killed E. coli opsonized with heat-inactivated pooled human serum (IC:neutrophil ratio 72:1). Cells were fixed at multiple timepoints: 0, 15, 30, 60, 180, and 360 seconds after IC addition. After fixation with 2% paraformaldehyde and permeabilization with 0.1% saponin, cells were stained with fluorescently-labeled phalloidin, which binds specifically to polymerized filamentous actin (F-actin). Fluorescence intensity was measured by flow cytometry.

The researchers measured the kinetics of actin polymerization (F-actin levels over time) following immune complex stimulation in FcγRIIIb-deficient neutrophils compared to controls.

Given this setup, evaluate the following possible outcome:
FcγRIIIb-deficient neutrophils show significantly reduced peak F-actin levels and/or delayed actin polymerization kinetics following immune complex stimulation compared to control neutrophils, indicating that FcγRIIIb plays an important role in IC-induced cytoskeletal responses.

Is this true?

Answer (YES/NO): YES